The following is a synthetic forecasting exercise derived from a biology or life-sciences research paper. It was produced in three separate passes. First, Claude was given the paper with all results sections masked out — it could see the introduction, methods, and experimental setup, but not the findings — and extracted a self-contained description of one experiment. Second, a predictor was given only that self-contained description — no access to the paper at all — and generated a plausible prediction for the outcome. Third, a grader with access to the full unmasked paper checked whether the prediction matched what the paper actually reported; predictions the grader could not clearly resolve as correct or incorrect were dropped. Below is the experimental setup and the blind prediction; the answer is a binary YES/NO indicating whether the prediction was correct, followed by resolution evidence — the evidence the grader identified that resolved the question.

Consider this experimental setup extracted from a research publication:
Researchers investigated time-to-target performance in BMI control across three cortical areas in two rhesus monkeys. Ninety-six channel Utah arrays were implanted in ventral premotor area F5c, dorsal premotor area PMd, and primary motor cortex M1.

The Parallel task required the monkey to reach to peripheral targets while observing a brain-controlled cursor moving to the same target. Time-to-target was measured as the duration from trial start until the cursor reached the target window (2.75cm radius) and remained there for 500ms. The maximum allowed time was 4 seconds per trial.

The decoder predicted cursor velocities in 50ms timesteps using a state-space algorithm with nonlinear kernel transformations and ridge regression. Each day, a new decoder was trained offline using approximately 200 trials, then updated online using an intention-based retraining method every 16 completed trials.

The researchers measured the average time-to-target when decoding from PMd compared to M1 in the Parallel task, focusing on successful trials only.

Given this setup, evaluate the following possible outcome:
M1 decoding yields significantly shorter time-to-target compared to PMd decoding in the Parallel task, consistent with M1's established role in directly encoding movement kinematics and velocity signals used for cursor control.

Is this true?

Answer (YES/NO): NO